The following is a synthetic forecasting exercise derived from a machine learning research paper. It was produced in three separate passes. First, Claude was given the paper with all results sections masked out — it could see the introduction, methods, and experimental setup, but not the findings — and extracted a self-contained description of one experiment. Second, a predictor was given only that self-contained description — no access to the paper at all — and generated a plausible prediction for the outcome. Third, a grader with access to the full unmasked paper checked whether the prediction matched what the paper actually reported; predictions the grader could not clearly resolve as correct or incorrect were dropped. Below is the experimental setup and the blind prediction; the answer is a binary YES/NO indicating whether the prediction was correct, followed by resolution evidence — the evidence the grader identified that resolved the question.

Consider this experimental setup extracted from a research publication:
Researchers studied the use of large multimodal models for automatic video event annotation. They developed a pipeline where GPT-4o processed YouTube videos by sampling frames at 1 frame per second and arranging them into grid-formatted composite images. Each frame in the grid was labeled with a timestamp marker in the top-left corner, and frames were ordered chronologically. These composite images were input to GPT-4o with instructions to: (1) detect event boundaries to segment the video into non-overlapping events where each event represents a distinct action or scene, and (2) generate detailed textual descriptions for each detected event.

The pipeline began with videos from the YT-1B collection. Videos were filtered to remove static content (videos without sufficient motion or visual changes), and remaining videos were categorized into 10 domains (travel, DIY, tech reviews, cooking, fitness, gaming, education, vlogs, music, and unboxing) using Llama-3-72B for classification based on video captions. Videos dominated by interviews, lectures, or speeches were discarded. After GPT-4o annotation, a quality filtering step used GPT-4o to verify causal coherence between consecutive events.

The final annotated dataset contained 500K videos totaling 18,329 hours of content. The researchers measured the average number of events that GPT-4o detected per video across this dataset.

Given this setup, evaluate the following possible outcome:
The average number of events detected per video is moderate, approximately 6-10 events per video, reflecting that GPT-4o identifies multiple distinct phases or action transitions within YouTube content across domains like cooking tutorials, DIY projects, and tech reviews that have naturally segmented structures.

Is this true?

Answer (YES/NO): NO